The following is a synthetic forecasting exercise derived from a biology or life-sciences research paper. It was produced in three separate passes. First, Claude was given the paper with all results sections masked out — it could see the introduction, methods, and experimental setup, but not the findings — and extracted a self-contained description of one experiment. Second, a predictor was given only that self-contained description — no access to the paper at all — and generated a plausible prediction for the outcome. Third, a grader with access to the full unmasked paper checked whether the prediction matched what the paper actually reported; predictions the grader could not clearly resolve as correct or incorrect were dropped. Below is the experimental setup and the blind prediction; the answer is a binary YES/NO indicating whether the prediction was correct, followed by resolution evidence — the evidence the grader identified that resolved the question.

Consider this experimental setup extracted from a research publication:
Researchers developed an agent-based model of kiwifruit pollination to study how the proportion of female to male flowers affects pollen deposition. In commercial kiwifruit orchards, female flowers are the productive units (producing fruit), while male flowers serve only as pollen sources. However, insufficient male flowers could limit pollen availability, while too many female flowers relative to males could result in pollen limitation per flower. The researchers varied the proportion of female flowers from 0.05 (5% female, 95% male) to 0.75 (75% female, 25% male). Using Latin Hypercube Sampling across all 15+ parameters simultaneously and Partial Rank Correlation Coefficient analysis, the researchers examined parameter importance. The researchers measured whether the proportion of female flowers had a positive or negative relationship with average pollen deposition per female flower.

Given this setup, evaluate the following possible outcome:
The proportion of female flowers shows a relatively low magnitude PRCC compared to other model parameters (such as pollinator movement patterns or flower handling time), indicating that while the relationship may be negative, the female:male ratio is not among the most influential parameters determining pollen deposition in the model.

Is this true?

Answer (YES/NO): NO